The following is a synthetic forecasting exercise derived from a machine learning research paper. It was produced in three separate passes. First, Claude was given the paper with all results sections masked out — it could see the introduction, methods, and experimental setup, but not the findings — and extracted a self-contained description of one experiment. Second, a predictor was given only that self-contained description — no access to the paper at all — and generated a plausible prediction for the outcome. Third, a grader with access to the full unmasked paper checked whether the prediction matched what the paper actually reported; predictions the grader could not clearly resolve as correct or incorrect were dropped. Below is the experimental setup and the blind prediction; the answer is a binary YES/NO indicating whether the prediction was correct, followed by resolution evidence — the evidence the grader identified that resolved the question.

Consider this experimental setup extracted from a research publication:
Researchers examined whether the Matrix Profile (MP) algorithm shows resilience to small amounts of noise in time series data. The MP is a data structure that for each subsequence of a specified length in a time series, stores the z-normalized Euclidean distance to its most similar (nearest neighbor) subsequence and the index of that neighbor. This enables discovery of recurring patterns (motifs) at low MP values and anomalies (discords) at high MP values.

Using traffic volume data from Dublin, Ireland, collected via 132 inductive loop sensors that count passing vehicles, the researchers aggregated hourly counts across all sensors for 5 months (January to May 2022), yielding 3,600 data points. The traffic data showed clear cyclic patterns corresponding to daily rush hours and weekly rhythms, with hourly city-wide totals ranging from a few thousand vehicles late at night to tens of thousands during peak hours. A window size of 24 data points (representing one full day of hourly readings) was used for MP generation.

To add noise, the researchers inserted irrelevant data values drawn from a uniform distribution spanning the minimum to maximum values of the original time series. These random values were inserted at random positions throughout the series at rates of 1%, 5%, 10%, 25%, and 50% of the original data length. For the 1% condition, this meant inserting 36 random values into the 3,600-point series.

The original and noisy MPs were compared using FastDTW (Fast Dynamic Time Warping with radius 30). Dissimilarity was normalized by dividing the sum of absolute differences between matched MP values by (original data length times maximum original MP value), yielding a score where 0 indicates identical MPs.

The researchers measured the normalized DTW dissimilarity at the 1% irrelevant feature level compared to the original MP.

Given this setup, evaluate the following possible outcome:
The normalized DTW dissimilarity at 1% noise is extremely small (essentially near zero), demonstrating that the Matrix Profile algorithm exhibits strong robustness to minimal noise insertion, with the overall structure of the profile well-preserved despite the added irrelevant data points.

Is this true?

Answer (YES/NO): NO